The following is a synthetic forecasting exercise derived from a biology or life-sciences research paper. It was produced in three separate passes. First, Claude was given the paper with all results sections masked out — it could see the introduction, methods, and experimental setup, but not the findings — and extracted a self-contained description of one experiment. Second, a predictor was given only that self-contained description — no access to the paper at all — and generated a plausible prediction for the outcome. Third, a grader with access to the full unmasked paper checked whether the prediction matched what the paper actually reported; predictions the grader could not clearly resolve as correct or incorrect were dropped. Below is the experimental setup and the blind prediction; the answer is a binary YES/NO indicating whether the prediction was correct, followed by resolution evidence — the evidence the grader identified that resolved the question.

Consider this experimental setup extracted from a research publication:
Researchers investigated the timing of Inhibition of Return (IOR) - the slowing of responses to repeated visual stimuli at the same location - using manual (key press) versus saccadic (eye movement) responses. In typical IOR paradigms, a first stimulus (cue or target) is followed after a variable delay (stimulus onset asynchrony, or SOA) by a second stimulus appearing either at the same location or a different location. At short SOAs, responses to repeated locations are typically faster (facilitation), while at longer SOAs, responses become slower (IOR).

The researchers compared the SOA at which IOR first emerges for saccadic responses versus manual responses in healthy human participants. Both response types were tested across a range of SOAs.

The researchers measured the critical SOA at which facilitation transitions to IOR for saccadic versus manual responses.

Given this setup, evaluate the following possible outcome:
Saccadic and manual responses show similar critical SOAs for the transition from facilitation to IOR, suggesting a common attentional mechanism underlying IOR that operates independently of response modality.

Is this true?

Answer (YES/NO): NO